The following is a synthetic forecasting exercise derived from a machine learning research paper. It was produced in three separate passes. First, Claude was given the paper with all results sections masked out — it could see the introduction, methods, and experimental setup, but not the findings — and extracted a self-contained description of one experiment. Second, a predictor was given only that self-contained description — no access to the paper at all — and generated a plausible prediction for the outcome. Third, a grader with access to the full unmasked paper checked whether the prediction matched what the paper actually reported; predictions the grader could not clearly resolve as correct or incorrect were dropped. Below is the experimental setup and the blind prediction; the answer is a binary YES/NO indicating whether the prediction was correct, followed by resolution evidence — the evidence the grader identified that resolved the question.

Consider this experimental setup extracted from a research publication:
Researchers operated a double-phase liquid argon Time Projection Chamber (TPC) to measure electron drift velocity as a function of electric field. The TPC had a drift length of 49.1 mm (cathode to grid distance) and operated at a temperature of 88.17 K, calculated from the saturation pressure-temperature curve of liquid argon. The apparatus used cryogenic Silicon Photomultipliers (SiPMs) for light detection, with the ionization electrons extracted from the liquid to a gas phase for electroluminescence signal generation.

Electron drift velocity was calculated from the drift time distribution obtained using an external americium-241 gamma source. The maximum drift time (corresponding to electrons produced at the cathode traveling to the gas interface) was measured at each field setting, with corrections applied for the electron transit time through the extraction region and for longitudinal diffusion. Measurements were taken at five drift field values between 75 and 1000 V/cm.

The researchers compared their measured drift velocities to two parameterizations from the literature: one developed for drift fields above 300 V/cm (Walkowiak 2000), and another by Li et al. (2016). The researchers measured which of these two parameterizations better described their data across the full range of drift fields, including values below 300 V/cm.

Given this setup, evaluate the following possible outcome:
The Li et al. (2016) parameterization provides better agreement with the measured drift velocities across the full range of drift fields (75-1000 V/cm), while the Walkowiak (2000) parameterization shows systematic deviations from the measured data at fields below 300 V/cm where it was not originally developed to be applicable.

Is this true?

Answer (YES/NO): NO